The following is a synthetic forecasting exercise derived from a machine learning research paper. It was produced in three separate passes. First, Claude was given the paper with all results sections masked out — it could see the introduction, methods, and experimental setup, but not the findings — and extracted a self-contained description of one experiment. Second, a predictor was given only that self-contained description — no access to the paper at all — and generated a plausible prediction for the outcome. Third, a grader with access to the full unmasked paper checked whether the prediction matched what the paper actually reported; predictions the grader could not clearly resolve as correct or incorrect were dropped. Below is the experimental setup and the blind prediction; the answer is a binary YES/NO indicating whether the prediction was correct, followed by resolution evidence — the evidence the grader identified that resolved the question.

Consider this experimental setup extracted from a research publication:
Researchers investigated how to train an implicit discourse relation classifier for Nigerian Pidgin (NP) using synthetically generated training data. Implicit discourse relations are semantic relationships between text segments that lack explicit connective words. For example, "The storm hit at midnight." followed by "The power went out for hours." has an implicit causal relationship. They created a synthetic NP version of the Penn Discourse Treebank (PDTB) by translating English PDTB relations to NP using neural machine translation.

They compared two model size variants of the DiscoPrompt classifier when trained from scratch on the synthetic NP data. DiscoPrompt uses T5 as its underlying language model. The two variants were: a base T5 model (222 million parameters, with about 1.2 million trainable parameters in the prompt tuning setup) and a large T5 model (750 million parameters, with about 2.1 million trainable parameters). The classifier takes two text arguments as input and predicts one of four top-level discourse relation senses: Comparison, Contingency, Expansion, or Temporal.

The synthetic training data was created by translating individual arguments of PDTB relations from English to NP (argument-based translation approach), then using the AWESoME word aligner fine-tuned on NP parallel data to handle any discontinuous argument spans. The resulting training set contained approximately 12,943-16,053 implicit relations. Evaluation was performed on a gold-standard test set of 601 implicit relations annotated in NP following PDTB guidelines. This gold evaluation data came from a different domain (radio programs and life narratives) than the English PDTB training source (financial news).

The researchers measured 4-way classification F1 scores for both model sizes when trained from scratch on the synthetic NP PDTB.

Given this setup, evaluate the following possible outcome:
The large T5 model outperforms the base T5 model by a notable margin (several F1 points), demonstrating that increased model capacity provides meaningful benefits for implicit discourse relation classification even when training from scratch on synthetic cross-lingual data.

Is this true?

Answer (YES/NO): NO